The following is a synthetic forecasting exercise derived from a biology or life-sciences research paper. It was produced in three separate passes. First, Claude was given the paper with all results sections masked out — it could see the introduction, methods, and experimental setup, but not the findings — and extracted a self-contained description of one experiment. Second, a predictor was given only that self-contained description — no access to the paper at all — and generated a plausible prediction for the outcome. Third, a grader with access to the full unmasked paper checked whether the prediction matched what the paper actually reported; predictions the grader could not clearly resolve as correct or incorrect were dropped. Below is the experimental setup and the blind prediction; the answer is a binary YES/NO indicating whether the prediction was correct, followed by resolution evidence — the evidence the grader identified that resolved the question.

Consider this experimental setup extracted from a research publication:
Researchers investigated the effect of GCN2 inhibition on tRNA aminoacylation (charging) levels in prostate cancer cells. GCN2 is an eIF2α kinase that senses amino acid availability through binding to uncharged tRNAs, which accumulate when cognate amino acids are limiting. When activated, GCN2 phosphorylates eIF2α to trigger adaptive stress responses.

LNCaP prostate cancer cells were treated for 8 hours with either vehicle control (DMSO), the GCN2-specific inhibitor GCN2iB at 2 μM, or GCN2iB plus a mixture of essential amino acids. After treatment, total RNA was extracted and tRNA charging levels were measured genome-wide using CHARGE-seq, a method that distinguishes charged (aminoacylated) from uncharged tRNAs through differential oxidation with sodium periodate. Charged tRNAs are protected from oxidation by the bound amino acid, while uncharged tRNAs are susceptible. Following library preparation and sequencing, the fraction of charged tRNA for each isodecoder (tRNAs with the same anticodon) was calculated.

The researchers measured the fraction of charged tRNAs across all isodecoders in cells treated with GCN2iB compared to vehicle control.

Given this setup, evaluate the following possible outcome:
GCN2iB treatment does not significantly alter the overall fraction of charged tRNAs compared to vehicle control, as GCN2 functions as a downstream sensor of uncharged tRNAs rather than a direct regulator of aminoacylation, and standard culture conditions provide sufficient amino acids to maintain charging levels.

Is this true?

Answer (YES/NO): NO